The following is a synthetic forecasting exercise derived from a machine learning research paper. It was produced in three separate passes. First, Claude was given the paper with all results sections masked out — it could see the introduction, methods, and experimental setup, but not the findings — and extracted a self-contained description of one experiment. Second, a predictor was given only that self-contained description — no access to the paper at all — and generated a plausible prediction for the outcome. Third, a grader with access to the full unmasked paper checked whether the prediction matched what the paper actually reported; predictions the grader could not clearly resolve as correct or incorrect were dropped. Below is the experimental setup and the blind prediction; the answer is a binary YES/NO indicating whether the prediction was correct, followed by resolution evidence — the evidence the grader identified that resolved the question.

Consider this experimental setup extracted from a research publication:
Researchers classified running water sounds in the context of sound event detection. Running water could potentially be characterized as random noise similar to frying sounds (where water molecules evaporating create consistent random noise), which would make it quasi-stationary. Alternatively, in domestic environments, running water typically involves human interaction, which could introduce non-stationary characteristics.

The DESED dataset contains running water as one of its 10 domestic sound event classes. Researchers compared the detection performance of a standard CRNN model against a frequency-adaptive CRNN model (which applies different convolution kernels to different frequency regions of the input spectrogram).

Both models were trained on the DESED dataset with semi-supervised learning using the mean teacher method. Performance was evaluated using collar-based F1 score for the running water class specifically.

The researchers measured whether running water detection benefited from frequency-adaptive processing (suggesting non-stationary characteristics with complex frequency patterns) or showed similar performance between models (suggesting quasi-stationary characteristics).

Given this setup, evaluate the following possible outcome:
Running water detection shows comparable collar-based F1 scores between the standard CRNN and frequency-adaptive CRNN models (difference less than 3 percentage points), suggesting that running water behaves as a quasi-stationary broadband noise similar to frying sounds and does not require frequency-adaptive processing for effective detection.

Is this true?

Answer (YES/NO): NO